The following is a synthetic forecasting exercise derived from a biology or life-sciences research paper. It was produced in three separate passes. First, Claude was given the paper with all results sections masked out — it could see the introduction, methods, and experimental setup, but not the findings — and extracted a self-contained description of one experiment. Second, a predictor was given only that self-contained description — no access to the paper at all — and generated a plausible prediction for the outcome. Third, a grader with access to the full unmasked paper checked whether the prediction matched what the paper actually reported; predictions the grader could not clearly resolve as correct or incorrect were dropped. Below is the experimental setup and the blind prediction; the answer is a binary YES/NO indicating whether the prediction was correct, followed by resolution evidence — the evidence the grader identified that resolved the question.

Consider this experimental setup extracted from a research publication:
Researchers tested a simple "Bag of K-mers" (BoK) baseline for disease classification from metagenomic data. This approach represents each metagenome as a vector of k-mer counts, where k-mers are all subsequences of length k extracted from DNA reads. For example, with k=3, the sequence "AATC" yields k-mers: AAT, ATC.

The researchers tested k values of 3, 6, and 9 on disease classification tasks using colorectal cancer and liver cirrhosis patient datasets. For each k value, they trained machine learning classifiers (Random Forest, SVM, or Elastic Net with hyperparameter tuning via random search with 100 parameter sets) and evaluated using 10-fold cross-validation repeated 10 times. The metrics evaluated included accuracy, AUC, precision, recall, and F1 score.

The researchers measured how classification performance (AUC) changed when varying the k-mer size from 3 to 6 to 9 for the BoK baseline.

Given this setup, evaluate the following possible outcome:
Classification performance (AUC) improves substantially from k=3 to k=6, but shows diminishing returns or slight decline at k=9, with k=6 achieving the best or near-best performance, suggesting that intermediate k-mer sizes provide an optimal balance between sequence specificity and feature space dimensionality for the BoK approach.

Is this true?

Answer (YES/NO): YES